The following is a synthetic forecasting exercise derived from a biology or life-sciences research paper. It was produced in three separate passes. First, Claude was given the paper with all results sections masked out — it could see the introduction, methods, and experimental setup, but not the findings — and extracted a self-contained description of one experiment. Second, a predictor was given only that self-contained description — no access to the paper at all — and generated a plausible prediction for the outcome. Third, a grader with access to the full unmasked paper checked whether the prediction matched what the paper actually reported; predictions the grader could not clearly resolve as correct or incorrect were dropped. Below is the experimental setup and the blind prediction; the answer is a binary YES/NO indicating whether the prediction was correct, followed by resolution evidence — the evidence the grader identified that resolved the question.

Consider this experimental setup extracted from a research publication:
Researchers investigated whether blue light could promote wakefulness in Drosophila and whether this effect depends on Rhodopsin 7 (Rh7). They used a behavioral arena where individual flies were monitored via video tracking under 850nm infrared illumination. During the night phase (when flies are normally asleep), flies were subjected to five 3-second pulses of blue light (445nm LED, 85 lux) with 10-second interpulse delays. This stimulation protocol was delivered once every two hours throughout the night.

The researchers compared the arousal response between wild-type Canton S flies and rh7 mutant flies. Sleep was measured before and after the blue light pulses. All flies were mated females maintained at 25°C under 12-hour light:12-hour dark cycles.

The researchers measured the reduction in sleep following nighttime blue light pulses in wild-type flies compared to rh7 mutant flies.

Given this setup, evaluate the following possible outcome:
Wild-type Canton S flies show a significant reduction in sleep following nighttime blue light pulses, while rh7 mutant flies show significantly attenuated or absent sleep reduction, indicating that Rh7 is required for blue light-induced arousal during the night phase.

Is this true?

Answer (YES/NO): YES